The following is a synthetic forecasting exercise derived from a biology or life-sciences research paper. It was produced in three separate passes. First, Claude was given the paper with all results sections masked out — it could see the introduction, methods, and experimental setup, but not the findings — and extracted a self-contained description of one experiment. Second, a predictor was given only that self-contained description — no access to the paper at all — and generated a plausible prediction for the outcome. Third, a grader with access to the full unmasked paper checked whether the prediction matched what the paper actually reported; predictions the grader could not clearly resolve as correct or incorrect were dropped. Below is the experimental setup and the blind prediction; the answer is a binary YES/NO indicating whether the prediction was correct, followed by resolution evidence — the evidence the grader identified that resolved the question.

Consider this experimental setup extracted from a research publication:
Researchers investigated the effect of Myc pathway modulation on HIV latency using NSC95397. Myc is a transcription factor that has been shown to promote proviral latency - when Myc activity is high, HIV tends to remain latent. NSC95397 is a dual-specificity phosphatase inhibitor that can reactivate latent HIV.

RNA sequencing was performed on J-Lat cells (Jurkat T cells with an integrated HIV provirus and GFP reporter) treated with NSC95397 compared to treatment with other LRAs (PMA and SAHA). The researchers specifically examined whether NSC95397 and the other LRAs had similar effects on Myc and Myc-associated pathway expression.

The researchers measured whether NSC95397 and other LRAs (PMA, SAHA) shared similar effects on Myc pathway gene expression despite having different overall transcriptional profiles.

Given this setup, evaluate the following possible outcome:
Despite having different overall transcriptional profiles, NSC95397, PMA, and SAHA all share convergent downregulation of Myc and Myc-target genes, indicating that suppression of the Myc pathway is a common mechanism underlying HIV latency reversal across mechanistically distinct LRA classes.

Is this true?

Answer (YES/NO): NO